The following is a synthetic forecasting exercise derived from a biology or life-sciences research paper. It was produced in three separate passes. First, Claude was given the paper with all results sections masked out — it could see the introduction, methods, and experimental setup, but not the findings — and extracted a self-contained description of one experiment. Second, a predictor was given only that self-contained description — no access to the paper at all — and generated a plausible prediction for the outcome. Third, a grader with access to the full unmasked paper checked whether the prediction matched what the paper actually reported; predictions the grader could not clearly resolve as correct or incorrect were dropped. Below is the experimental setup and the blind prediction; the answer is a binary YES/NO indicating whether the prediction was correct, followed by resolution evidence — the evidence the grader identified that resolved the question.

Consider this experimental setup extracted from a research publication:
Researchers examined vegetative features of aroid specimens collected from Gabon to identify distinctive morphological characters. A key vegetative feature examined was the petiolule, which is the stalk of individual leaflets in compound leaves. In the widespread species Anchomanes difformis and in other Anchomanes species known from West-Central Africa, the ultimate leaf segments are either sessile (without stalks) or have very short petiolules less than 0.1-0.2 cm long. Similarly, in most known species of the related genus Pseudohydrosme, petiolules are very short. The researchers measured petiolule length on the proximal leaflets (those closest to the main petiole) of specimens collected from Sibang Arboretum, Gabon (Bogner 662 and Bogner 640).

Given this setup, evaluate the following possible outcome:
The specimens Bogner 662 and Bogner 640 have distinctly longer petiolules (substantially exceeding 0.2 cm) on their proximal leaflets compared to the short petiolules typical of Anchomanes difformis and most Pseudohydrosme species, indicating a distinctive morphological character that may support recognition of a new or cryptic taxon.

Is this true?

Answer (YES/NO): YES